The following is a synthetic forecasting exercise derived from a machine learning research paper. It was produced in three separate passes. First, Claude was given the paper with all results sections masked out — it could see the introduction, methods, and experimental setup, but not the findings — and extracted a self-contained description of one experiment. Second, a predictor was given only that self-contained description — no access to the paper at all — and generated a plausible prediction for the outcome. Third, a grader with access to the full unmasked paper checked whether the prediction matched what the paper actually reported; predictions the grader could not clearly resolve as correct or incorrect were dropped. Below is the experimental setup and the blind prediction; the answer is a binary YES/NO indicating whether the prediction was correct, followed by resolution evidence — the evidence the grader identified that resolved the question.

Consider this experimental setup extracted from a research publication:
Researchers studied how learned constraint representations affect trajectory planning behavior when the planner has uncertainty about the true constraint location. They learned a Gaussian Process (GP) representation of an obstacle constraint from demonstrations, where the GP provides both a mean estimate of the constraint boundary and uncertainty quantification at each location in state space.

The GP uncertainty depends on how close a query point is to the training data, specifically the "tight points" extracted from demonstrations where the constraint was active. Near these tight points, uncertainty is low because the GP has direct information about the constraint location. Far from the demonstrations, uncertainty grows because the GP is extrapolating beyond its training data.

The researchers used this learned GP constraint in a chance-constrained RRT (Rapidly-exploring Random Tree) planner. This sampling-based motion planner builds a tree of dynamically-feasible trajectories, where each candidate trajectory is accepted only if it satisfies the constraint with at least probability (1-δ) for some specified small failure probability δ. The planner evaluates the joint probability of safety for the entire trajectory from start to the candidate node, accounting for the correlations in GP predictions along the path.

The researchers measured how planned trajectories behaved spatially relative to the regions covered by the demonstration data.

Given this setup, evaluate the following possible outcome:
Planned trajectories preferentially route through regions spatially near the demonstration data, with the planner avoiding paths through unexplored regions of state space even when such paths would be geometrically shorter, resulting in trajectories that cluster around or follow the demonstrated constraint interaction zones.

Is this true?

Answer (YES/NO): YES